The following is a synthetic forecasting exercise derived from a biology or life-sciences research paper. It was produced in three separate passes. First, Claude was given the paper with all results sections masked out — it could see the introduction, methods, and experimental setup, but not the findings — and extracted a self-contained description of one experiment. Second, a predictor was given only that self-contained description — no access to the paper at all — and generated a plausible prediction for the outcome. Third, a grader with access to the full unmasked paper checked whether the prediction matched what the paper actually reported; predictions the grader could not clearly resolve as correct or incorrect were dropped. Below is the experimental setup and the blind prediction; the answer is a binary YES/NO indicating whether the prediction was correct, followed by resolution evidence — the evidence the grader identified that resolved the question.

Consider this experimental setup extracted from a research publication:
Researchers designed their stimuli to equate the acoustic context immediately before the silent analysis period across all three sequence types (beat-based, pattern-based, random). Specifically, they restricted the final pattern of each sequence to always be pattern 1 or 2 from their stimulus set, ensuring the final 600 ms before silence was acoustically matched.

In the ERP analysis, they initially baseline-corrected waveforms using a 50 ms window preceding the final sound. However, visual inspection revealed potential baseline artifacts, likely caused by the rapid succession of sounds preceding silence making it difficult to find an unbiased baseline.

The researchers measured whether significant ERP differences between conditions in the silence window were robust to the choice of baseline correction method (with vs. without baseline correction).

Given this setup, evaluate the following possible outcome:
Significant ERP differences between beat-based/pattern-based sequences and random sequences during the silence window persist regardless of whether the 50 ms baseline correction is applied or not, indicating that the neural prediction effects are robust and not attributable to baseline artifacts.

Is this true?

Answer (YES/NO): YES